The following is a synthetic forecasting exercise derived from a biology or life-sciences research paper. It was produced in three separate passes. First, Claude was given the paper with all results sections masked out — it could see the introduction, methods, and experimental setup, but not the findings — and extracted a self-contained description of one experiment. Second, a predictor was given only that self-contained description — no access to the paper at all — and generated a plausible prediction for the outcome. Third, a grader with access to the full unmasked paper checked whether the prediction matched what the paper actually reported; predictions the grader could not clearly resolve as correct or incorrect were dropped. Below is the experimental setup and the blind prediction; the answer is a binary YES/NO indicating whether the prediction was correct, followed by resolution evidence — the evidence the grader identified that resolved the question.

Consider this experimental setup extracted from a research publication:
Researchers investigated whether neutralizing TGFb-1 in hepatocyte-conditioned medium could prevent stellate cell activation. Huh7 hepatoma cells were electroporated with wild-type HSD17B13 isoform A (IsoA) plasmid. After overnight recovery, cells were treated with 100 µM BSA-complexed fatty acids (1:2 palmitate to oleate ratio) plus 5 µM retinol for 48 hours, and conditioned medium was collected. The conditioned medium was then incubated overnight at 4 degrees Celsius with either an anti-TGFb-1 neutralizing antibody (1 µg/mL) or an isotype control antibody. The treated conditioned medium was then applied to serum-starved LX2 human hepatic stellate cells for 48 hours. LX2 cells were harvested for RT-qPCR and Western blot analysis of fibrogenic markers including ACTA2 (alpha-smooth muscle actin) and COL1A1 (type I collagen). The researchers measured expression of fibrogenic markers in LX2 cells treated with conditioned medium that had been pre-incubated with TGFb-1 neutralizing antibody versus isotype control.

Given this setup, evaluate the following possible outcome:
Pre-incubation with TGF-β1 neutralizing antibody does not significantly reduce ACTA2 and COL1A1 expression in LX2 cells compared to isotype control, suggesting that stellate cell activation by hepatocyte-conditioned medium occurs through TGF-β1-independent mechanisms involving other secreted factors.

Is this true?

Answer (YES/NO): NO